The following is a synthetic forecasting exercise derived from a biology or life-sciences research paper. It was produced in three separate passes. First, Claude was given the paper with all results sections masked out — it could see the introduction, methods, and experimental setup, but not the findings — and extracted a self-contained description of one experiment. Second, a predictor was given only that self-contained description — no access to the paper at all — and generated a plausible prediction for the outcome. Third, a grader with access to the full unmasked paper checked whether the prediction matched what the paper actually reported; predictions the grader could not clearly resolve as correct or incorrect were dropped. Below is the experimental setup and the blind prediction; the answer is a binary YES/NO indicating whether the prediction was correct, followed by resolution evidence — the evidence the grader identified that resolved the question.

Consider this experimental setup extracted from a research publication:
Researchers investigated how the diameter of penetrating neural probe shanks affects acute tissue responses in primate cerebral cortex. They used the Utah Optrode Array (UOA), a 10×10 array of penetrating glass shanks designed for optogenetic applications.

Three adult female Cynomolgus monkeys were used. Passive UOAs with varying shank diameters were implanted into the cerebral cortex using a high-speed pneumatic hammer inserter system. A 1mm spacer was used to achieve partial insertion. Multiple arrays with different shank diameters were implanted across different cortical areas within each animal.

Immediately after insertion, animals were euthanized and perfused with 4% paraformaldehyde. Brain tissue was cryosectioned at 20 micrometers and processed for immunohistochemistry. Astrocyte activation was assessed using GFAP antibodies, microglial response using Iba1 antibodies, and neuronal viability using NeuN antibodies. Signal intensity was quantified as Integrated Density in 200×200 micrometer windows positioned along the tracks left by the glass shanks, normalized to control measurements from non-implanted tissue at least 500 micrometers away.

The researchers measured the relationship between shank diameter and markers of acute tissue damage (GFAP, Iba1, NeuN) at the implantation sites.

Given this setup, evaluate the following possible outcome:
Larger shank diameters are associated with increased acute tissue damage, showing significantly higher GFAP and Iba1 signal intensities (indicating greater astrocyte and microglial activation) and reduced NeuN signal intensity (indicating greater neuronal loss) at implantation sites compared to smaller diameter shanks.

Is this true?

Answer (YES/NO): NO